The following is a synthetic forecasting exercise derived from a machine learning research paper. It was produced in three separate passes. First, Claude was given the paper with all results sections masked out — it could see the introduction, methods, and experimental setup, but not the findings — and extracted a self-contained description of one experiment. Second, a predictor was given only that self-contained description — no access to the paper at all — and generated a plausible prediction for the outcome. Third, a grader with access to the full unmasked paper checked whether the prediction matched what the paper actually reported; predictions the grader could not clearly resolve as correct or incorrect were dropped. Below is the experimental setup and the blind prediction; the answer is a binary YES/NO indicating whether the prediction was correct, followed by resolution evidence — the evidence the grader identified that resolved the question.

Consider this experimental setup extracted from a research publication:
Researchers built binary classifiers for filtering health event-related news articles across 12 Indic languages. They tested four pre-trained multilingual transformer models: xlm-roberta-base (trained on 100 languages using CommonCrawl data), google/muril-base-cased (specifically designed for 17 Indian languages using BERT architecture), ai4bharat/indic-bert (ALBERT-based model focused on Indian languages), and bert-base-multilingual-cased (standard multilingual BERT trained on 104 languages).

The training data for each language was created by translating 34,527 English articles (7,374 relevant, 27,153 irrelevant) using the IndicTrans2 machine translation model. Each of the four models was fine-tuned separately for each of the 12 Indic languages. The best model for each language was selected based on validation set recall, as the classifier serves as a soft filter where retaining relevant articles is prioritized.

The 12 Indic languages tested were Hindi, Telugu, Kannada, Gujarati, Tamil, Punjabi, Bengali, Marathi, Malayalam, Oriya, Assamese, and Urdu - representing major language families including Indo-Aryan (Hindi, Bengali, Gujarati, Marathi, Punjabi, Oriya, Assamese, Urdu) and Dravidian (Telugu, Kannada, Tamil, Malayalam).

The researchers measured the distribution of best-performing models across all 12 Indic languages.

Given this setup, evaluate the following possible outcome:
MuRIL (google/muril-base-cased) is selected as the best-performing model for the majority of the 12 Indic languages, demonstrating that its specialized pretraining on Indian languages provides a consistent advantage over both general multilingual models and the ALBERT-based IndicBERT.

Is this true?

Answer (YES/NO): NO